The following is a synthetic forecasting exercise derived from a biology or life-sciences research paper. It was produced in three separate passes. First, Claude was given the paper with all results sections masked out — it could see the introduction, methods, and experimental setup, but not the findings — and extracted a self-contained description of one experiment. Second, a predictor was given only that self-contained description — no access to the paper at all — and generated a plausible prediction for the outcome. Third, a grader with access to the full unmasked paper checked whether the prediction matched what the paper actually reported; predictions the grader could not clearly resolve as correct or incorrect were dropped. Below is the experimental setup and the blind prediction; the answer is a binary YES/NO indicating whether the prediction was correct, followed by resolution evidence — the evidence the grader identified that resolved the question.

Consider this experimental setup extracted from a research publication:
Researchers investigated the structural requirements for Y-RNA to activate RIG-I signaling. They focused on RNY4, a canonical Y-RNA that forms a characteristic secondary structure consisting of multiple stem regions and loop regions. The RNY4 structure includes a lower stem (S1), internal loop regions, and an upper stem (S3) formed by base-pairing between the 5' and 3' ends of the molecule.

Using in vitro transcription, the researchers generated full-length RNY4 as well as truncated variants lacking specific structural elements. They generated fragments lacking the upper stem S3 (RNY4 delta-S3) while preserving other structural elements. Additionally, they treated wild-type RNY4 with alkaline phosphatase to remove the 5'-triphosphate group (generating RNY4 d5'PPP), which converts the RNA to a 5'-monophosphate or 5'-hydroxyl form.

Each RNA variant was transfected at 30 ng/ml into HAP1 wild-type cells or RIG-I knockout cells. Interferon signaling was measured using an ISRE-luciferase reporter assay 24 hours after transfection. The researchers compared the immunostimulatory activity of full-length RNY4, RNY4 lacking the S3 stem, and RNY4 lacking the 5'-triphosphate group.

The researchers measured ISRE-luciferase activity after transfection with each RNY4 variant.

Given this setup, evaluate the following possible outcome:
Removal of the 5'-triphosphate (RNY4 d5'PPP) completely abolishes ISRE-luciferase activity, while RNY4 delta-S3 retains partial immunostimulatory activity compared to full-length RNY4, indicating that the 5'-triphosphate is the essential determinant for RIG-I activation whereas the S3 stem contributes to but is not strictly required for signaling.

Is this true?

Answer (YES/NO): NO